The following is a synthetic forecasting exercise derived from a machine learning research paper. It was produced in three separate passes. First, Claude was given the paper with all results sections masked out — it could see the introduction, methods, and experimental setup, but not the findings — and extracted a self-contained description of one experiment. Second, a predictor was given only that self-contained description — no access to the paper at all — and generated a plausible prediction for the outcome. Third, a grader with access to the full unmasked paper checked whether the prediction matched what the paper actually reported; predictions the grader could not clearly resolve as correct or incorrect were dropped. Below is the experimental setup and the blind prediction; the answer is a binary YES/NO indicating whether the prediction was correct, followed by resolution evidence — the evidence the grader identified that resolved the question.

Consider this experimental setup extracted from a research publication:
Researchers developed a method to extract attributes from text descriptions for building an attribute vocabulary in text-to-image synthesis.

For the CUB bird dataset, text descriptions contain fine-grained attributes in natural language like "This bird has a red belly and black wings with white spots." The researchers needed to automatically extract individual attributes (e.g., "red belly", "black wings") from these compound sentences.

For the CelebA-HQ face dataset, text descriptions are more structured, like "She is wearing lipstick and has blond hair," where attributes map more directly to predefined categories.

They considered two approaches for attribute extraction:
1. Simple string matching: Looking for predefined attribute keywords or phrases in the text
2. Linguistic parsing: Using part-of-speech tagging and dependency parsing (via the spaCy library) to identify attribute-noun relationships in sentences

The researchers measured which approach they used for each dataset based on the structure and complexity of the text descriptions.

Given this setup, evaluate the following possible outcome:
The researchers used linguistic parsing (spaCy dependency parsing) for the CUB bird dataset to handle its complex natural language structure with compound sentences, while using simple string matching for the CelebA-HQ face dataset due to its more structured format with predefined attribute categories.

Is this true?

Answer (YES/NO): YES